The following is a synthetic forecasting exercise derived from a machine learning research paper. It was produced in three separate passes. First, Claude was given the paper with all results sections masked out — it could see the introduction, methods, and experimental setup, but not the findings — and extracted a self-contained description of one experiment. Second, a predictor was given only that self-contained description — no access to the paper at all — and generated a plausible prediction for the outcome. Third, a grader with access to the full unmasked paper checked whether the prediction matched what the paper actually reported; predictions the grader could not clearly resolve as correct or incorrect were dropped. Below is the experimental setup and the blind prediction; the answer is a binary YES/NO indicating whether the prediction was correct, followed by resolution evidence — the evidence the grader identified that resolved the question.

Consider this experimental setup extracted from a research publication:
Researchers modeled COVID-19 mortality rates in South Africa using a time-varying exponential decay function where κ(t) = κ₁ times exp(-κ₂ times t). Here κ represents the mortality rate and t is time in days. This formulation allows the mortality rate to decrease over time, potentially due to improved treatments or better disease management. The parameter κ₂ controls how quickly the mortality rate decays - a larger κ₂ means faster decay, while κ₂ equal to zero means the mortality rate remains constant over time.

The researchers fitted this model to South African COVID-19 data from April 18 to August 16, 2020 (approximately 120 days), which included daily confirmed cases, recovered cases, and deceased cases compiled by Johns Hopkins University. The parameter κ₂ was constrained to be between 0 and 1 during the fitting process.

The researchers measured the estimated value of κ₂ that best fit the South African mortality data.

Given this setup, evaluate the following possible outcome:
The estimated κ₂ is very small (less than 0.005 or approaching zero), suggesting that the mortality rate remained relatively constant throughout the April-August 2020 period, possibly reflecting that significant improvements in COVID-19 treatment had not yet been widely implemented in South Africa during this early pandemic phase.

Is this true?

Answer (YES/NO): YES